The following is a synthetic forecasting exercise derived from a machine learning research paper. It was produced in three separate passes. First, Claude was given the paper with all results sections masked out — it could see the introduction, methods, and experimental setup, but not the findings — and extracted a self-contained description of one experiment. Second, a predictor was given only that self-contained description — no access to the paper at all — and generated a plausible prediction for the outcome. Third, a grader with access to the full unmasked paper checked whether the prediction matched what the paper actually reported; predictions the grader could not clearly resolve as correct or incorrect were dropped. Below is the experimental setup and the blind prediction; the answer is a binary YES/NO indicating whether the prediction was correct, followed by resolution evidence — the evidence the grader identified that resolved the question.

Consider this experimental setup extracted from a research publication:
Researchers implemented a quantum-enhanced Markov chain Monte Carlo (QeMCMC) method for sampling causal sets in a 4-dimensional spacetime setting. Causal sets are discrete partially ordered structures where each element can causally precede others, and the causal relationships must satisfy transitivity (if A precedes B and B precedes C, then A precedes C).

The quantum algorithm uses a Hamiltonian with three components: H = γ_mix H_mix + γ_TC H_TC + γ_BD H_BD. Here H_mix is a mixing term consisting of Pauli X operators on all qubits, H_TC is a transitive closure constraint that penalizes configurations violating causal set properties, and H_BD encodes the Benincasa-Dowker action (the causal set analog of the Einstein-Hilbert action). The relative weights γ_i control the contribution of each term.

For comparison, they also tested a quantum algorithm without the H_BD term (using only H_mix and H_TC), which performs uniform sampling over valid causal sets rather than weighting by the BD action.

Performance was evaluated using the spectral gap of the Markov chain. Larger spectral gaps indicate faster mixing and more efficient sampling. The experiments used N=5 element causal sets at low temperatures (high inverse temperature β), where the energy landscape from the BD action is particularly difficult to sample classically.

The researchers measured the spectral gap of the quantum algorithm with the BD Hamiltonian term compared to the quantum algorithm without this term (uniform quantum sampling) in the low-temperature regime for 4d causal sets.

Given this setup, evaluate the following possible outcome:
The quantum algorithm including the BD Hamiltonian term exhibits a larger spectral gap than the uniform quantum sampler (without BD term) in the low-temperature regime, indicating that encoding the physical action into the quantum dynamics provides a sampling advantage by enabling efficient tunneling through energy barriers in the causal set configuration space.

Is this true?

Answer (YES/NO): YES